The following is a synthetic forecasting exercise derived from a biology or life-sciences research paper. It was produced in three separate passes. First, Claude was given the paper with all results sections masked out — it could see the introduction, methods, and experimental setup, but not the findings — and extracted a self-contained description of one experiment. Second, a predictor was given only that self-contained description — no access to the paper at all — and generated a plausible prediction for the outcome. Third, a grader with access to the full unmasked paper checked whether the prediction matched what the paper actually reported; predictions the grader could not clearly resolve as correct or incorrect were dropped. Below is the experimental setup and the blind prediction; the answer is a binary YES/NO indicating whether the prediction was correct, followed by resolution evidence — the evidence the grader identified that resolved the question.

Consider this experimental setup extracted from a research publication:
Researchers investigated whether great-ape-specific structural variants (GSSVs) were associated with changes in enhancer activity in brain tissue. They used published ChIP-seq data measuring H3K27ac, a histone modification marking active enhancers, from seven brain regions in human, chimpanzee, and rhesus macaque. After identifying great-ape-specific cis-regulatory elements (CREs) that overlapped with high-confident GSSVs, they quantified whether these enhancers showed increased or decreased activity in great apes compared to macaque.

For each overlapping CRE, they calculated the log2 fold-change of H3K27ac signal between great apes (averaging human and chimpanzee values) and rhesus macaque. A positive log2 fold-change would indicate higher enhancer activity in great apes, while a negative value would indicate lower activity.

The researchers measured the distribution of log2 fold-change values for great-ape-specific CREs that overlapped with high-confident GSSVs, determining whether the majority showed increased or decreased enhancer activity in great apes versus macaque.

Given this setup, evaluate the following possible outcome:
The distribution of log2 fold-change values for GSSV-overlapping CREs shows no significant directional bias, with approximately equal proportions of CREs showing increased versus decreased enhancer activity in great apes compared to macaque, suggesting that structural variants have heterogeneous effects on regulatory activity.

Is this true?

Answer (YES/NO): NO